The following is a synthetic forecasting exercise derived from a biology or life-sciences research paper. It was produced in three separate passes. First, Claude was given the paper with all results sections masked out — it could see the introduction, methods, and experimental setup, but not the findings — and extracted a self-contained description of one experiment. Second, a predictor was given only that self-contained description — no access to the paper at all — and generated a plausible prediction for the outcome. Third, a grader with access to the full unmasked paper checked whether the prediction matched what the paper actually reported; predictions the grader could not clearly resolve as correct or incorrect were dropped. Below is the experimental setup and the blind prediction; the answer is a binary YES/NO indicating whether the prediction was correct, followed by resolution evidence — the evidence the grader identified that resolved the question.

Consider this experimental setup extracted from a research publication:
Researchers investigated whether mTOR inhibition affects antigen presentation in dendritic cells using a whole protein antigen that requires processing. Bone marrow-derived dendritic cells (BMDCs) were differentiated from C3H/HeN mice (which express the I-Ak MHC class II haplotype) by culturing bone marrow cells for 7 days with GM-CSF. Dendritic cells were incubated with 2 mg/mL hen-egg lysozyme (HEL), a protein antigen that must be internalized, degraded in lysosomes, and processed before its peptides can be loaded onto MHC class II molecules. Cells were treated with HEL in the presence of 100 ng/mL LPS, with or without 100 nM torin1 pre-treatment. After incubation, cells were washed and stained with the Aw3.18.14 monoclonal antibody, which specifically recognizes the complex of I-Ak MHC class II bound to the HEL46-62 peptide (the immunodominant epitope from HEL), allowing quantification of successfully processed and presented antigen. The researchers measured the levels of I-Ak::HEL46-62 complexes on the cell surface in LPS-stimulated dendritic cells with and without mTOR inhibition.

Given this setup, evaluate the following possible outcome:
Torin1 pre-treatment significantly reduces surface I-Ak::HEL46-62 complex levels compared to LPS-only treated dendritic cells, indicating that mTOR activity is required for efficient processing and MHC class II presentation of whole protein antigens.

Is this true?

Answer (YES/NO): YES